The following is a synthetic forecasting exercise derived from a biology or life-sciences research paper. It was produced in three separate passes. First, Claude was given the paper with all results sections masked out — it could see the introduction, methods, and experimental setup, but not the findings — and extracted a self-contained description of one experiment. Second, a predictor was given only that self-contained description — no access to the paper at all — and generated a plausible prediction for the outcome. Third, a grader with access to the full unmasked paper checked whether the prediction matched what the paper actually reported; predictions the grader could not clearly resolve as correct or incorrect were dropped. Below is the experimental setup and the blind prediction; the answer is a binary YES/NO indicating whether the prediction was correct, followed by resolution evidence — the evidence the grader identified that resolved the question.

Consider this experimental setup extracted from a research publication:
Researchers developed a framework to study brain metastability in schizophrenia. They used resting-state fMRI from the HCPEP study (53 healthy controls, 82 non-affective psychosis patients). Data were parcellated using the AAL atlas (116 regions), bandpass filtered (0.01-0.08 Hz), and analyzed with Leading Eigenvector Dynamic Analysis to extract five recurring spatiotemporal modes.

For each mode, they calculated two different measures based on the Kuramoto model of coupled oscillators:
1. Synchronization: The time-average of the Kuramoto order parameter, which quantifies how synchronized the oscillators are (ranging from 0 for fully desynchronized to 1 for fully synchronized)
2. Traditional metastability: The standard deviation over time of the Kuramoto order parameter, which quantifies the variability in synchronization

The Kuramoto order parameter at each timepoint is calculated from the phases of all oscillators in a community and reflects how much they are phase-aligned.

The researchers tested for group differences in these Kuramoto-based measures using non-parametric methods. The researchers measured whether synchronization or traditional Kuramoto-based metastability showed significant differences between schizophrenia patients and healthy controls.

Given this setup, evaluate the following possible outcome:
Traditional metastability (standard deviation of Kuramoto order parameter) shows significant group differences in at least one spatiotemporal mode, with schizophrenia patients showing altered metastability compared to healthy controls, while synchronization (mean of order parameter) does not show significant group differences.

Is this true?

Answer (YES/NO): NO